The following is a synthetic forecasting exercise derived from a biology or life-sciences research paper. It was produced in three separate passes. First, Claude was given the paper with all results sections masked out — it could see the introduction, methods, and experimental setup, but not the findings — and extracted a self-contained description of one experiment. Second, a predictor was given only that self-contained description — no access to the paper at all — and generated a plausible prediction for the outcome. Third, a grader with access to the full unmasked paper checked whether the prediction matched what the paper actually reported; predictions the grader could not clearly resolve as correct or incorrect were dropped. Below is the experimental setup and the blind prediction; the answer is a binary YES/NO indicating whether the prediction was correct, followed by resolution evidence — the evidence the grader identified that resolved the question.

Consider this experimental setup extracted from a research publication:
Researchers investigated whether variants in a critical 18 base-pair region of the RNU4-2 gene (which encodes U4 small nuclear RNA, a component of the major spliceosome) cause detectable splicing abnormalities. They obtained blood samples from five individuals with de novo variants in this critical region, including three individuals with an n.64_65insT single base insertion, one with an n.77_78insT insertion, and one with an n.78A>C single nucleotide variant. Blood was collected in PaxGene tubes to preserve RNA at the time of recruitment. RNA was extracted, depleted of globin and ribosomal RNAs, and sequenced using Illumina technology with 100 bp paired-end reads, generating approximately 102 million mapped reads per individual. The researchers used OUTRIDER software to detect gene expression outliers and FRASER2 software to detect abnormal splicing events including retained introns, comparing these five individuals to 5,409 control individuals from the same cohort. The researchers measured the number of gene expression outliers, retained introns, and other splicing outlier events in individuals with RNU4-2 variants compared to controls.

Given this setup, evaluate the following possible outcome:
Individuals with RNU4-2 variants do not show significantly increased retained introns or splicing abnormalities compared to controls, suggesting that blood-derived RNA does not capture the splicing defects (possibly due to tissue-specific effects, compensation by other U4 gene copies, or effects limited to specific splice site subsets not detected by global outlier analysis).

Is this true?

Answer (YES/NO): YES